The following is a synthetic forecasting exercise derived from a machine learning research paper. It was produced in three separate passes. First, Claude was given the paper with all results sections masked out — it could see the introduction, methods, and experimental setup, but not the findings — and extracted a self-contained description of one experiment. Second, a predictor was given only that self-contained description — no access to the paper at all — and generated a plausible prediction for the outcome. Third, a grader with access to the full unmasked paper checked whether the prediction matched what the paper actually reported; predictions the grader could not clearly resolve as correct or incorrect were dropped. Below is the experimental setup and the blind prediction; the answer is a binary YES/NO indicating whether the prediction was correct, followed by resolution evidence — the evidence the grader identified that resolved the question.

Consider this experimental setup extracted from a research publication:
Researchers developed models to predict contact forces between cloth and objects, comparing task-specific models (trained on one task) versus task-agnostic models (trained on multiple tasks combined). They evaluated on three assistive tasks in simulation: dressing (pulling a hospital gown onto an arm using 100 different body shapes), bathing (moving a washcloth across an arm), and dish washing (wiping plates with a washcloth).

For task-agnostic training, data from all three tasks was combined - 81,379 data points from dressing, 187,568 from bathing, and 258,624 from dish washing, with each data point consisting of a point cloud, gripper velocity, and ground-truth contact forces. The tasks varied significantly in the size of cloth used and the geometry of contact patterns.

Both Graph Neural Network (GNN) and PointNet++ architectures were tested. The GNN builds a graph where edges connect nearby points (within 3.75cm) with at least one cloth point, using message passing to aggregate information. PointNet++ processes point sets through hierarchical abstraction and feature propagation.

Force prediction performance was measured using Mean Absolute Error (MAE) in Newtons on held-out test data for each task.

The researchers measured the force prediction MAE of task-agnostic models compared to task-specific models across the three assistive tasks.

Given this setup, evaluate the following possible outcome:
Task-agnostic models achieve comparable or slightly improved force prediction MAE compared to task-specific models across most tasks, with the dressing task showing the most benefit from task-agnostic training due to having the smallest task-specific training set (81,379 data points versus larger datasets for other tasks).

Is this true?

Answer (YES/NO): NO